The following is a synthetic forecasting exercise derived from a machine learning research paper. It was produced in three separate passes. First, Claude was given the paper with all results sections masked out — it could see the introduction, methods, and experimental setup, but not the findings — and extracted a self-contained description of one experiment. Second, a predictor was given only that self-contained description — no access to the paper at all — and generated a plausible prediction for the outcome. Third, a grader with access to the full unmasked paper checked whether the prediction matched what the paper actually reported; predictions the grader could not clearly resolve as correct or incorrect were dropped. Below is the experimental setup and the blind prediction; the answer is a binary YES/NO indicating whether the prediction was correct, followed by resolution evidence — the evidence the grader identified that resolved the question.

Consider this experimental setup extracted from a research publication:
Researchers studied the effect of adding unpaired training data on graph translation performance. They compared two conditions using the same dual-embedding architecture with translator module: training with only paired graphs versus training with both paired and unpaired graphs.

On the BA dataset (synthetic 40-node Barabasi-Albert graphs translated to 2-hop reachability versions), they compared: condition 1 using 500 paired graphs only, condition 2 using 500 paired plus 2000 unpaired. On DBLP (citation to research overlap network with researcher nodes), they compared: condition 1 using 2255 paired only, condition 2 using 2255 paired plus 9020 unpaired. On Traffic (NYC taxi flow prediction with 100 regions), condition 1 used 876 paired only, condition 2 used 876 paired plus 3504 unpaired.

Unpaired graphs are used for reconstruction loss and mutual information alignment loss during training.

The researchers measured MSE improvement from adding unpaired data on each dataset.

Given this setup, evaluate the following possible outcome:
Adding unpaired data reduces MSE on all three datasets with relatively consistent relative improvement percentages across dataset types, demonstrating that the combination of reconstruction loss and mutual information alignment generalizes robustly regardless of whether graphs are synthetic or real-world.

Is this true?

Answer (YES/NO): NO